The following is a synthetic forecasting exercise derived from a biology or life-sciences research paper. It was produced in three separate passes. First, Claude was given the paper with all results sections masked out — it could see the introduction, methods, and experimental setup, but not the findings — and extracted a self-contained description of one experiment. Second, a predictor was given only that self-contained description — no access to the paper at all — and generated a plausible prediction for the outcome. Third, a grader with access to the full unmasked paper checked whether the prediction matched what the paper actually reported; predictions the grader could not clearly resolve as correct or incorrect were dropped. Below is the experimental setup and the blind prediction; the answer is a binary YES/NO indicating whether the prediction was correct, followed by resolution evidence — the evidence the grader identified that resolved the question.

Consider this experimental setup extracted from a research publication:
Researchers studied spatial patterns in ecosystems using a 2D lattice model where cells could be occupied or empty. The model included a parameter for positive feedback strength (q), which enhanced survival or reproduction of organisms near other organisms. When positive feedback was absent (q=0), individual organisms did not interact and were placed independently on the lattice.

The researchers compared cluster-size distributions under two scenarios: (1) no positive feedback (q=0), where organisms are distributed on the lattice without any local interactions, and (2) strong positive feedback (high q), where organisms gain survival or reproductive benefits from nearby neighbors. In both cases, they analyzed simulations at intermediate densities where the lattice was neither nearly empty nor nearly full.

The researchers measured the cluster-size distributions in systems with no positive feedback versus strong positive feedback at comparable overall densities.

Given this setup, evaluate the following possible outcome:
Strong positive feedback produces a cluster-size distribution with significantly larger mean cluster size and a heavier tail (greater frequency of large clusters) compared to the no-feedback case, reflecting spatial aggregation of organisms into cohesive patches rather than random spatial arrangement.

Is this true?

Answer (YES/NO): YES